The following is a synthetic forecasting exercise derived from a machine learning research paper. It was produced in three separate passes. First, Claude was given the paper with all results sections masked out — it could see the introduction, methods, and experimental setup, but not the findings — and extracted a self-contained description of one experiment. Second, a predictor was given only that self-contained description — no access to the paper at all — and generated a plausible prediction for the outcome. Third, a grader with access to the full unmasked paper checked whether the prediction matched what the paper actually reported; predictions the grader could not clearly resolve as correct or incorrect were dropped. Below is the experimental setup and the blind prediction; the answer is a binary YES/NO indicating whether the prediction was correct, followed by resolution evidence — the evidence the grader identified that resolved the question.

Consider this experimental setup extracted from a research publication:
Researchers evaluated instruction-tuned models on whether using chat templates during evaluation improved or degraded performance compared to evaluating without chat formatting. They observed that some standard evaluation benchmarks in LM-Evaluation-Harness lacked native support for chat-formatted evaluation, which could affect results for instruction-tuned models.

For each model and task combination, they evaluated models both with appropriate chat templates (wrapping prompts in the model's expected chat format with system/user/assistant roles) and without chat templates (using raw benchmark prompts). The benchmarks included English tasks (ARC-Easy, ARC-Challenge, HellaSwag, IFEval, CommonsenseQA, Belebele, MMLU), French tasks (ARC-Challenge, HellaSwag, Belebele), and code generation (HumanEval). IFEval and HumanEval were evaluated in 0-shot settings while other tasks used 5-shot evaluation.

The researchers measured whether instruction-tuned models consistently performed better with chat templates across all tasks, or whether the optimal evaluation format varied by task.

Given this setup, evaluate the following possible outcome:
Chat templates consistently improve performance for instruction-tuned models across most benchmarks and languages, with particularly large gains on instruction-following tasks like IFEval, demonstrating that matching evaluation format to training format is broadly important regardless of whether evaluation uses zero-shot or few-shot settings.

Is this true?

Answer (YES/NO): NO